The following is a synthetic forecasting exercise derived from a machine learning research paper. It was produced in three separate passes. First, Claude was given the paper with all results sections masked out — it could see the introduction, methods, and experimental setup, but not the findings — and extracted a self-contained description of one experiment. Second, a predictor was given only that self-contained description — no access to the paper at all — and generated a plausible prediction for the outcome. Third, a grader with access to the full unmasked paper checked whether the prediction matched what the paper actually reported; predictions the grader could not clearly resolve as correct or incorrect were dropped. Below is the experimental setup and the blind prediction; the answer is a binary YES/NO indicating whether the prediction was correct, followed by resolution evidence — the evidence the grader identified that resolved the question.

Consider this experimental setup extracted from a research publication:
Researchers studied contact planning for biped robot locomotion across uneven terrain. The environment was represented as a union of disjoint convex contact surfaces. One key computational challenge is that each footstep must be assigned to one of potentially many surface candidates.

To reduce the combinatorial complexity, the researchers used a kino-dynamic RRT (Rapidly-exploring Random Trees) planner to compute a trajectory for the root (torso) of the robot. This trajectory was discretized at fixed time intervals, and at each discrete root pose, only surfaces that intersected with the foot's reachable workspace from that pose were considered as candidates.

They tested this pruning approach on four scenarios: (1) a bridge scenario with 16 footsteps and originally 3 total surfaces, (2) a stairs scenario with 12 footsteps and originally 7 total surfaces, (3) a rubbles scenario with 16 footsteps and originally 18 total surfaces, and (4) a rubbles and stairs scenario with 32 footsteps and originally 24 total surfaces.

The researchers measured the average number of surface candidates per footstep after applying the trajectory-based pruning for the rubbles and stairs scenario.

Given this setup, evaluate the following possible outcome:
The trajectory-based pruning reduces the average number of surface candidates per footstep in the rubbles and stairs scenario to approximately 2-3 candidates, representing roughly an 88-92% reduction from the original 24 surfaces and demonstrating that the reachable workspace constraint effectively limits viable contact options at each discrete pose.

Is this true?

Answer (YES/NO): NO